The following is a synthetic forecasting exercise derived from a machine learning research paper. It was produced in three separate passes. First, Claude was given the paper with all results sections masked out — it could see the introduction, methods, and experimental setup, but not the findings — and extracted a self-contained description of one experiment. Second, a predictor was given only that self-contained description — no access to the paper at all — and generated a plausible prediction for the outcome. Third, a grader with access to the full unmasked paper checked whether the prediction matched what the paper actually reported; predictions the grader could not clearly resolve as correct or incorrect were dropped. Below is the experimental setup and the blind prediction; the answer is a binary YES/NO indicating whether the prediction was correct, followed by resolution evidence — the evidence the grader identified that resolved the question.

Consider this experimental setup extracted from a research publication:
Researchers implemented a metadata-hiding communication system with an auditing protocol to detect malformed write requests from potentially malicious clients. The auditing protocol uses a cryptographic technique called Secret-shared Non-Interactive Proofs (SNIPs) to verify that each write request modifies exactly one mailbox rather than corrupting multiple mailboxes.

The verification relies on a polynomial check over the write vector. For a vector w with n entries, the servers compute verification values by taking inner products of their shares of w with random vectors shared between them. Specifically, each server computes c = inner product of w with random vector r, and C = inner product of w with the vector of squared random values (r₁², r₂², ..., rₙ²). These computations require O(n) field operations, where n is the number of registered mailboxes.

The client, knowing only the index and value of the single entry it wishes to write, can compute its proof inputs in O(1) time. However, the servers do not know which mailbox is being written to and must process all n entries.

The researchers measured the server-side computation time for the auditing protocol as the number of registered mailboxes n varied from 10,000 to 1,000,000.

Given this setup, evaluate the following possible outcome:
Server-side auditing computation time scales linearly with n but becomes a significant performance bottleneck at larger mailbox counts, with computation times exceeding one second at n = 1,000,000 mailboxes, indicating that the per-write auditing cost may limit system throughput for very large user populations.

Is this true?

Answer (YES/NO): NO